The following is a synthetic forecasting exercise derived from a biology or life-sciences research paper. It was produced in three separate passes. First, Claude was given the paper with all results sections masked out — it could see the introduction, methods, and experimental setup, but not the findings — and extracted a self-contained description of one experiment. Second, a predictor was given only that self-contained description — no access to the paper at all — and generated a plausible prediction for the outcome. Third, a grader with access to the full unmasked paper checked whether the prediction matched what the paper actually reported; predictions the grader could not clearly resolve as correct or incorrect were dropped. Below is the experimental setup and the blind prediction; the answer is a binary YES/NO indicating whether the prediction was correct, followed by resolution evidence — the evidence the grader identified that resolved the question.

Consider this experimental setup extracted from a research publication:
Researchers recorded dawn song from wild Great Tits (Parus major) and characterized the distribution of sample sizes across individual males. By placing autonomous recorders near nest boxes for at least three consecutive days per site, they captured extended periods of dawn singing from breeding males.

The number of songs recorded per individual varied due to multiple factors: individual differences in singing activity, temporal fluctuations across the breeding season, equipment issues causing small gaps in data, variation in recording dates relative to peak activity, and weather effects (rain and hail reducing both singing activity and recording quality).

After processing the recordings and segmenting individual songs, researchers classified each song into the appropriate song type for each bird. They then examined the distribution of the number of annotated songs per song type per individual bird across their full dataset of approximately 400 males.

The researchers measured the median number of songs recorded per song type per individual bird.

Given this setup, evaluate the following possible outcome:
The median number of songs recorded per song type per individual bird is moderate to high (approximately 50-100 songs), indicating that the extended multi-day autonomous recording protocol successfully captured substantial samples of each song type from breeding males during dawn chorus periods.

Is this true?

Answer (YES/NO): NO